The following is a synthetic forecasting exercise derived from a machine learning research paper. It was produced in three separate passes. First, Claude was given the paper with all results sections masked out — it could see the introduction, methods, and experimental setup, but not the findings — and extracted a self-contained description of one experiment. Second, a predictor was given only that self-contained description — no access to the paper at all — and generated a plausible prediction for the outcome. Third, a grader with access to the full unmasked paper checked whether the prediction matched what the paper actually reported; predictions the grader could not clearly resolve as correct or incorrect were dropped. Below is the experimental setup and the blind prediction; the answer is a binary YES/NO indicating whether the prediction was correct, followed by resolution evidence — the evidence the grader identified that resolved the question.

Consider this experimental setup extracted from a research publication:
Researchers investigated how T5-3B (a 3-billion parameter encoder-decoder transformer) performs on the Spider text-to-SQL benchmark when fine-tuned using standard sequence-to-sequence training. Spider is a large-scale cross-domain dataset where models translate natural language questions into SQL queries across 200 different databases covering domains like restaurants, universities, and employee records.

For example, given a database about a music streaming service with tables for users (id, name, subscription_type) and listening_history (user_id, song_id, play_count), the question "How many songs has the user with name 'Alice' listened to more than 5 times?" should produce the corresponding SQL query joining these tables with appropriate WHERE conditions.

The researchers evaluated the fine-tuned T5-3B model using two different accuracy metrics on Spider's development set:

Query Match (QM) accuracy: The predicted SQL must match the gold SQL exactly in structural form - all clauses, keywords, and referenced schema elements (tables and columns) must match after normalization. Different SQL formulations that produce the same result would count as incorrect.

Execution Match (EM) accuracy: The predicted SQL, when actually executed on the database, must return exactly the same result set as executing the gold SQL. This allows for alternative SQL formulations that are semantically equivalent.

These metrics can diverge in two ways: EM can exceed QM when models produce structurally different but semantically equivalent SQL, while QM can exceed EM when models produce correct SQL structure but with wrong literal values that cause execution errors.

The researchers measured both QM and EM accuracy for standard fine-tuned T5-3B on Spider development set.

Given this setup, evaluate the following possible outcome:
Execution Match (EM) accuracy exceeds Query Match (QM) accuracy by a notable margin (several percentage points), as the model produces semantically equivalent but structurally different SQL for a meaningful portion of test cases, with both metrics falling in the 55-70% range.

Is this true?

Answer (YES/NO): NO